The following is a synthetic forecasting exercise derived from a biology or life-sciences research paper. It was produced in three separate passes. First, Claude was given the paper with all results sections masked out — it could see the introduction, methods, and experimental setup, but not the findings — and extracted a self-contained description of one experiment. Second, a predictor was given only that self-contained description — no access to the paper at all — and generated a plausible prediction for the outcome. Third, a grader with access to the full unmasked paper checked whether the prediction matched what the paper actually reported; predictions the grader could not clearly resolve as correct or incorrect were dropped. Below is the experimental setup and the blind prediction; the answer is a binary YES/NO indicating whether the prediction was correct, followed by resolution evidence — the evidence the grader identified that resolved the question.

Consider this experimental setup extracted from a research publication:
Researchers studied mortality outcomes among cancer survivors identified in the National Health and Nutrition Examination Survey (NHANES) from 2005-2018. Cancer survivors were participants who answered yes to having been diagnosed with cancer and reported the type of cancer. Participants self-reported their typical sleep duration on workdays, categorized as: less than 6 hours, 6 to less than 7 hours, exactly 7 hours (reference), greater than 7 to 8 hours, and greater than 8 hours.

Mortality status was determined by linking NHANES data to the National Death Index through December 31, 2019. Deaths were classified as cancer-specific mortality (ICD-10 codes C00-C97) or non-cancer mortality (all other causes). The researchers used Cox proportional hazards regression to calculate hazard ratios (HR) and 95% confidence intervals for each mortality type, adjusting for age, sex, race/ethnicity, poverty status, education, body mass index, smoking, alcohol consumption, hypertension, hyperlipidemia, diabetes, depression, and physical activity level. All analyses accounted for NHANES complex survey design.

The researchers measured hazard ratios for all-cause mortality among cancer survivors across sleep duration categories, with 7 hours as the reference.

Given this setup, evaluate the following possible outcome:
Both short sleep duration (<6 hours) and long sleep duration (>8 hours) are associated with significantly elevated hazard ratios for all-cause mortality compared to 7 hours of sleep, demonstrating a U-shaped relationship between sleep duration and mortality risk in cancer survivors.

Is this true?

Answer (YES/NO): NO